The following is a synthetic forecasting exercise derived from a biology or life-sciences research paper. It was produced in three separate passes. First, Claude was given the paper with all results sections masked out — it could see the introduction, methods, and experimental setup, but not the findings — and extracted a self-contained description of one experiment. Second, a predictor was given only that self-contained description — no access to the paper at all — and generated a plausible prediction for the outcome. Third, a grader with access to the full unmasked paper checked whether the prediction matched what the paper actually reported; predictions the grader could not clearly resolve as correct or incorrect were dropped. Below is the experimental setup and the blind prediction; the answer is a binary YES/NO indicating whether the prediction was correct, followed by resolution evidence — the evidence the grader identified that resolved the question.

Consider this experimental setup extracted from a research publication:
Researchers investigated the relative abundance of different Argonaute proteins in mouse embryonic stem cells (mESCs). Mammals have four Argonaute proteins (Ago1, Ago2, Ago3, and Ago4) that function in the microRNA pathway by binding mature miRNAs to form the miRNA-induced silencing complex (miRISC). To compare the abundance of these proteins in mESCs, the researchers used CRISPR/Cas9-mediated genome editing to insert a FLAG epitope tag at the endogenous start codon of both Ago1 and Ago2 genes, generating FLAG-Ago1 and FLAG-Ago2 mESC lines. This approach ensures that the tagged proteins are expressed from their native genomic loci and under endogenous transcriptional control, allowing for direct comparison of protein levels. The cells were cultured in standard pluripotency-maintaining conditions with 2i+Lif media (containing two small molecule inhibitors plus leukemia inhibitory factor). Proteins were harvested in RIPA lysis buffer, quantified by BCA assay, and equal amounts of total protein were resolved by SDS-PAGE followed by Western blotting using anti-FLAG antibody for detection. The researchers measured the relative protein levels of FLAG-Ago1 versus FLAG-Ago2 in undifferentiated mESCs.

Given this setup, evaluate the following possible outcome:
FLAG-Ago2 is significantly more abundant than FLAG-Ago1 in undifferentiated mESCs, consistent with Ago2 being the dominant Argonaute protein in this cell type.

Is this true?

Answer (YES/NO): YES